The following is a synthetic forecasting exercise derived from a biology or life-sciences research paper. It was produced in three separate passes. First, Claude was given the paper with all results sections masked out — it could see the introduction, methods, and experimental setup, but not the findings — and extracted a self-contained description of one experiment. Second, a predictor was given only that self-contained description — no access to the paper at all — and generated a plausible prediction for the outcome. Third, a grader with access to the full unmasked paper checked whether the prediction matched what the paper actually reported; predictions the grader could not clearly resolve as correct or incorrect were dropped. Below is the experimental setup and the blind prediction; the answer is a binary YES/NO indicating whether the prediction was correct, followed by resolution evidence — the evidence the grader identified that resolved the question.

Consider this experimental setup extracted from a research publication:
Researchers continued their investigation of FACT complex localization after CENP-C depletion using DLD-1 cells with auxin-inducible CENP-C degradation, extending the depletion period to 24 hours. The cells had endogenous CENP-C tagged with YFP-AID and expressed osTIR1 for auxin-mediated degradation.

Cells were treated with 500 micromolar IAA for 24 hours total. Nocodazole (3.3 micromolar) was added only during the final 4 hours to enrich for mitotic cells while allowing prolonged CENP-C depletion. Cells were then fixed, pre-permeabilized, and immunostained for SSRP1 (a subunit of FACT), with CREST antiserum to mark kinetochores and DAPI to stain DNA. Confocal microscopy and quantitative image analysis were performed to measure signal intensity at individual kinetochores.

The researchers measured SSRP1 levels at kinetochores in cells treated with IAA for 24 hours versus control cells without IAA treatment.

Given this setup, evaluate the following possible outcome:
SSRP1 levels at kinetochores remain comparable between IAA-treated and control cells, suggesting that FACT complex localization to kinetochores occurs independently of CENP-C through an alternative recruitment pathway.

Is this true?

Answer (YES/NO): NO